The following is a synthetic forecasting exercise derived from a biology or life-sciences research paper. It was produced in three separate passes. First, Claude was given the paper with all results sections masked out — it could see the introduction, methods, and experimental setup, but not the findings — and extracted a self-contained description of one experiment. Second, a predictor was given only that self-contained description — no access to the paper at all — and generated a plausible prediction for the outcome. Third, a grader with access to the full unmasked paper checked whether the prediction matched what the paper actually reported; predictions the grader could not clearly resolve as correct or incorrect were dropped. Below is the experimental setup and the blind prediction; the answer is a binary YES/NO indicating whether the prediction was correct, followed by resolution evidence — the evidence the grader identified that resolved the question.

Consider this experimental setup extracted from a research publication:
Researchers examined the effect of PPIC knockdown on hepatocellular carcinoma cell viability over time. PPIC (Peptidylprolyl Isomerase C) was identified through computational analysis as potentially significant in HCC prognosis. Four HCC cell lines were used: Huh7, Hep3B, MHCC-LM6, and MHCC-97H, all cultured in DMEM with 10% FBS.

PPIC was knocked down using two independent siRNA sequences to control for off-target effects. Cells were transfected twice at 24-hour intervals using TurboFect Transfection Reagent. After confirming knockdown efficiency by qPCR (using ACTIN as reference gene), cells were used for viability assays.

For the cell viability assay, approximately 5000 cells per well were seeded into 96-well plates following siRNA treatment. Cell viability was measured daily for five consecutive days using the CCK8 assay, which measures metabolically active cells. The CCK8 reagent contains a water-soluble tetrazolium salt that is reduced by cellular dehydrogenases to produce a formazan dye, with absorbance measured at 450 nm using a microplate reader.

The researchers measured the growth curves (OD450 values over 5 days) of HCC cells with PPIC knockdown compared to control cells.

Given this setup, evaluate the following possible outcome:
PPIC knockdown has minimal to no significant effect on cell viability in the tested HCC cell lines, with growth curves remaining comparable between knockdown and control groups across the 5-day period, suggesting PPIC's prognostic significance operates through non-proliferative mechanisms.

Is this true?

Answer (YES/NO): NO